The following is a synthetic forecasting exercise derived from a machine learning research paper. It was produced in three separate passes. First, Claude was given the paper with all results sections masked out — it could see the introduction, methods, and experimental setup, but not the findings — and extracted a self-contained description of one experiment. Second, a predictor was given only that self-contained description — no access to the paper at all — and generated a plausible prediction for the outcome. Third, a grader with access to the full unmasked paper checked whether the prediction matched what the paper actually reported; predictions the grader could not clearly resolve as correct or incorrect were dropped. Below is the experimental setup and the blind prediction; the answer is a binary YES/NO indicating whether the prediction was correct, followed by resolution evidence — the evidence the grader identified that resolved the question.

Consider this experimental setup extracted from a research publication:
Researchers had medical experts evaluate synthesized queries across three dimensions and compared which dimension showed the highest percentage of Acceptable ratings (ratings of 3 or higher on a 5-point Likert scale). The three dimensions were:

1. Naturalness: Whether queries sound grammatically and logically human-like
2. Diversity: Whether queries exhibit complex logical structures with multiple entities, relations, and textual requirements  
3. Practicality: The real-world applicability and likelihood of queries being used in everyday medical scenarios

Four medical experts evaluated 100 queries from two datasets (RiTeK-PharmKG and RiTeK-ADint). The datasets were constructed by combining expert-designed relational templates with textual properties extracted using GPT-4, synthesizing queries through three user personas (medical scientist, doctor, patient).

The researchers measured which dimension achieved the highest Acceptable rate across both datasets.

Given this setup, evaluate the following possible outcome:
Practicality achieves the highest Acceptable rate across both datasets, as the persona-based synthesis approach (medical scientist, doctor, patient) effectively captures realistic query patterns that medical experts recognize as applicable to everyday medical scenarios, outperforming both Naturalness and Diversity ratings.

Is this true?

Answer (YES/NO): NO